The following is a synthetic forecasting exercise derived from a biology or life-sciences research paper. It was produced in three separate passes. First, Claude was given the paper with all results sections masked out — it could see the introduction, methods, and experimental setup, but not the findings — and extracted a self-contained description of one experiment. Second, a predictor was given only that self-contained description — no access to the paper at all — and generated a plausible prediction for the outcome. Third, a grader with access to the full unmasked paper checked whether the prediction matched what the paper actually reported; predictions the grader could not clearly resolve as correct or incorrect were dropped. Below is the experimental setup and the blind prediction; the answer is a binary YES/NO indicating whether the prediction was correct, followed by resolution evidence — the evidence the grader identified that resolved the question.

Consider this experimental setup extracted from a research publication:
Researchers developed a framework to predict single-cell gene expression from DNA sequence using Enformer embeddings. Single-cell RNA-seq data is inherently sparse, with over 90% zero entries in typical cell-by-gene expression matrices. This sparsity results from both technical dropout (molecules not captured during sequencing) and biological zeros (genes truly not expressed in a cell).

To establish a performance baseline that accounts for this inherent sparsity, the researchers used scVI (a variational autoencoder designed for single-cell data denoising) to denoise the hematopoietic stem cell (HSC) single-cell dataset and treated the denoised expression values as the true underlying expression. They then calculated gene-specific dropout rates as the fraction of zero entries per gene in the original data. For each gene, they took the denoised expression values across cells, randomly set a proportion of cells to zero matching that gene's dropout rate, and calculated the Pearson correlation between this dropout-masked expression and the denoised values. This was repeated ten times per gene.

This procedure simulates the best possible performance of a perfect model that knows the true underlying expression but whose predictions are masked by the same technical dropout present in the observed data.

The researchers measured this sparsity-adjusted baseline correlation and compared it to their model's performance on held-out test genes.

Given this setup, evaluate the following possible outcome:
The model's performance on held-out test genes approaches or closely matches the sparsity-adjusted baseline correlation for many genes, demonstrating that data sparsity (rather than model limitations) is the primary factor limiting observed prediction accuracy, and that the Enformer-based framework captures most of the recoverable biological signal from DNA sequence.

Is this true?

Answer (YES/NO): NO